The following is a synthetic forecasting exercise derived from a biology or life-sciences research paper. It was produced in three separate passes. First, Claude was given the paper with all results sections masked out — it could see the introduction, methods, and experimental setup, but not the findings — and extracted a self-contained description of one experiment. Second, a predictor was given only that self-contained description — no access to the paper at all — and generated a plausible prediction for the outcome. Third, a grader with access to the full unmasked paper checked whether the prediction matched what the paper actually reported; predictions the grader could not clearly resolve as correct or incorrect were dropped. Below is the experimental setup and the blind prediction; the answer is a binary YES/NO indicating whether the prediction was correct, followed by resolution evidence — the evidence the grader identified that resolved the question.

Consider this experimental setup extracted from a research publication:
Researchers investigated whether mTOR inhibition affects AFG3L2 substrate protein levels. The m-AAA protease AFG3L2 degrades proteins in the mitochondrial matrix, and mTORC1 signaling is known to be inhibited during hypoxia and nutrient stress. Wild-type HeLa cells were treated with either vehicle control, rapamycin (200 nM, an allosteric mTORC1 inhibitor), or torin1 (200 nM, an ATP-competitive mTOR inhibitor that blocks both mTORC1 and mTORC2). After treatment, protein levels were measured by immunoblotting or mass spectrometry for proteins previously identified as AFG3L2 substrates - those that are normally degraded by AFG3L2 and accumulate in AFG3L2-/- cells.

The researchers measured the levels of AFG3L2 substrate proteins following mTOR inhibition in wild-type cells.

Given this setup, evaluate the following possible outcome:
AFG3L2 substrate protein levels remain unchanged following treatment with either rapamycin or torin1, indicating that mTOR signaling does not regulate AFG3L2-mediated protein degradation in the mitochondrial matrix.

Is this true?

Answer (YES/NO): NO